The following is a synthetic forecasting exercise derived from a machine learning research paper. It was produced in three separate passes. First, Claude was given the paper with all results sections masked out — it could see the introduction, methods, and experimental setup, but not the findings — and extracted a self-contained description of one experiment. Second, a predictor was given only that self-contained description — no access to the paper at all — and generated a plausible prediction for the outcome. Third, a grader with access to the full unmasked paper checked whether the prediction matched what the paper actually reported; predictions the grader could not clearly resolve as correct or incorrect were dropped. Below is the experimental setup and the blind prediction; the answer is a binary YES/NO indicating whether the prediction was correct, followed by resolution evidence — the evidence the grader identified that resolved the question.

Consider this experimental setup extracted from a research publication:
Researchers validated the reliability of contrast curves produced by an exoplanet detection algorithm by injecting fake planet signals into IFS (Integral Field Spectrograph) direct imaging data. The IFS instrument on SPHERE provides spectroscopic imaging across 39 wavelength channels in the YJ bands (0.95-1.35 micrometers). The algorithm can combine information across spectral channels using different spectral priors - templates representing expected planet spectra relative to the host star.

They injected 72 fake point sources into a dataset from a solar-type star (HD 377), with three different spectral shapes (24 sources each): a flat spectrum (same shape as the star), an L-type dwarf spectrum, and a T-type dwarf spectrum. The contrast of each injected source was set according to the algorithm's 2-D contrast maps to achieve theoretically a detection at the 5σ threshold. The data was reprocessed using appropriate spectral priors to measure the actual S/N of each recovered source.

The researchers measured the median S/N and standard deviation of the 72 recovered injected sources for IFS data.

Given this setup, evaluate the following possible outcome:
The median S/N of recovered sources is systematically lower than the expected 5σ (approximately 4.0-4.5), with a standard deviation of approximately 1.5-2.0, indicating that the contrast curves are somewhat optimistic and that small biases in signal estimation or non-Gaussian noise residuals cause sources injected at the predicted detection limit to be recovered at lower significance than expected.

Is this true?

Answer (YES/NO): NO